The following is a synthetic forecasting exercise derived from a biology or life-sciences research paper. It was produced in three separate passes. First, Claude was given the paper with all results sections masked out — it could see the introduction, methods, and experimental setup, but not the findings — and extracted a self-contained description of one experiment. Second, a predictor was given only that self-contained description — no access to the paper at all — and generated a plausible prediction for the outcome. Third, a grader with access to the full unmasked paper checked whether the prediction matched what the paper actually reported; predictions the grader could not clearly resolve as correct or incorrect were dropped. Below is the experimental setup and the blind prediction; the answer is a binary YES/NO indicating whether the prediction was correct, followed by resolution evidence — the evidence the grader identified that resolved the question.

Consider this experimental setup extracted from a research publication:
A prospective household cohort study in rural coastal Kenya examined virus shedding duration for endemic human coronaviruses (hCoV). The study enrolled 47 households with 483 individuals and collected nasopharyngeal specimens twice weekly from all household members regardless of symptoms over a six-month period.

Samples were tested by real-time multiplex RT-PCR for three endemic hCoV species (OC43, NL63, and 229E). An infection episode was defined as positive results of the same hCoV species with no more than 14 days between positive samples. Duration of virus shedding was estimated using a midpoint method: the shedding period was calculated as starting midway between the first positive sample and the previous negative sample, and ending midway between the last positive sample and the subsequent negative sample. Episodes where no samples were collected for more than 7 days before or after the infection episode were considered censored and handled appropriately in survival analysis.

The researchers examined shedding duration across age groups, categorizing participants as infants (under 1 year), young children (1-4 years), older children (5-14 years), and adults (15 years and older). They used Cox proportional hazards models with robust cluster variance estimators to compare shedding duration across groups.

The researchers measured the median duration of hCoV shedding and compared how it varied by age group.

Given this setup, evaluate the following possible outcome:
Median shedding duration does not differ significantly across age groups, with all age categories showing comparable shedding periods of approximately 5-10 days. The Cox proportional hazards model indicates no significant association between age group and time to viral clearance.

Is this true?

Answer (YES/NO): NO